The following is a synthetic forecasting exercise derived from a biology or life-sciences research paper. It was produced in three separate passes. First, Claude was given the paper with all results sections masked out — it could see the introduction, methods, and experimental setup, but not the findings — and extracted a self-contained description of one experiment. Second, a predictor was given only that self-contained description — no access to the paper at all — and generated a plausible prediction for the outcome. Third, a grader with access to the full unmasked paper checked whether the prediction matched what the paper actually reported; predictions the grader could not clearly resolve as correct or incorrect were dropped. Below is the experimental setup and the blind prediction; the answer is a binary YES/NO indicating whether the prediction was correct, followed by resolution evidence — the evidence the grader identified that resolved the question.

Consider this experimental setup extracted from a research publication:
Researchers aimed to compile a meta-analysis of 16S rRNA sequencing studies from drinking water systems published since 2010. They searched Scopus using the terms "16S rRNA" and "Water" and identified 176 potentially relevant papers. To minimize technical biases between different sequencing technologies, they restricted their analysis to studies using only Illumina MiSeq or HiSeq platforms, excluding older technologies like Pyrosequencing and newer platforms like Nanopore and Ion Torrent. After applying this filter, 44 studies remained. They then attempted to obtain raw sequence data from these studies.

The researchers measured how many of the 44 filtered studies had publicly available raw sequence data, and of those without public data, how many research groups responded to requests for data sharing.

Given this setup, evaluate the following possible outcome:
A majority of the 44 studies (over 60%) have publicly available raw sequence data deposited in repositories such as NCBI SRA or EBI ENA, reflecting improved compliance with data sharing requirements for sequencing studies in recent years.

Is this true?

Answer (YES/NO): NO